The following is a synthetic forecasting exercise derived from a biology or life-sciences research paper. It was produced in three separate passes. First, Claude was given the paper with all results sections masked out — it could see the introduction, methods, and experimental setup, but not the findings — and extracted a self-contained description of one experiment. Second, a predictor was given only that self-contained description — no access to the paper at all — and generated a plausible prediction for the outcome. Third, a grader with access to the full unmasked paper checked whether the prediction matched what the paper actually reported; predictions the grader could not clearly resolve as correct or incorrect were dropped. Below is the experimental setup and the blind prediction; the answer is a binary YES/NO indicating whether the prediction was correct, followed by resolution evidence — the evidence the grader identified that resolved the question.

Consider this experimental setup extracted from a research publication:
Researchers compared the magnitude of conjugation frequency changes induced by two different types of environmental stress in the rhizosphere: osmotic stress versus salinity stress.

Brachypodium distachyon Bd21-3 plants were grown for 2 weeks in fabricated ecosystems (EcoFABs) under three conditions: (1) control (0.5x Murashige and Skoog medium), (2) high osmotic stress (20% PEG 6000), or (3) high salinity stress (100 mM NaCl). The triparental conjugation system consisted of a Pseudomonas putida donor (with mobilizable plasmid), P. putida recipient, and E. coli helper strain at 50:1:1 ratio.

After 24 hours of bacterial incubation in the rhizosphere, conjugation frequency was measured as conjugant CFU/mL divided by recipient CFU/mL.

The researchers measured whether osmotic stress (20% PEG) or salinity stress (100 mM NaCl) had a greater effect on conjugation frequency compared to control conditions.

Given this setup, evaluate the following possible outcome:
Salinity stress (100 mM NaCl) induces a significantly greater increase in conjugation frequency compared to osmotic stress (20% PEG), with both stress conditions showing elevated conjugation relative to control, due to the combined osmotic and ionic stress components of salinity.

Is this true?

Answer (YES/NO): NO